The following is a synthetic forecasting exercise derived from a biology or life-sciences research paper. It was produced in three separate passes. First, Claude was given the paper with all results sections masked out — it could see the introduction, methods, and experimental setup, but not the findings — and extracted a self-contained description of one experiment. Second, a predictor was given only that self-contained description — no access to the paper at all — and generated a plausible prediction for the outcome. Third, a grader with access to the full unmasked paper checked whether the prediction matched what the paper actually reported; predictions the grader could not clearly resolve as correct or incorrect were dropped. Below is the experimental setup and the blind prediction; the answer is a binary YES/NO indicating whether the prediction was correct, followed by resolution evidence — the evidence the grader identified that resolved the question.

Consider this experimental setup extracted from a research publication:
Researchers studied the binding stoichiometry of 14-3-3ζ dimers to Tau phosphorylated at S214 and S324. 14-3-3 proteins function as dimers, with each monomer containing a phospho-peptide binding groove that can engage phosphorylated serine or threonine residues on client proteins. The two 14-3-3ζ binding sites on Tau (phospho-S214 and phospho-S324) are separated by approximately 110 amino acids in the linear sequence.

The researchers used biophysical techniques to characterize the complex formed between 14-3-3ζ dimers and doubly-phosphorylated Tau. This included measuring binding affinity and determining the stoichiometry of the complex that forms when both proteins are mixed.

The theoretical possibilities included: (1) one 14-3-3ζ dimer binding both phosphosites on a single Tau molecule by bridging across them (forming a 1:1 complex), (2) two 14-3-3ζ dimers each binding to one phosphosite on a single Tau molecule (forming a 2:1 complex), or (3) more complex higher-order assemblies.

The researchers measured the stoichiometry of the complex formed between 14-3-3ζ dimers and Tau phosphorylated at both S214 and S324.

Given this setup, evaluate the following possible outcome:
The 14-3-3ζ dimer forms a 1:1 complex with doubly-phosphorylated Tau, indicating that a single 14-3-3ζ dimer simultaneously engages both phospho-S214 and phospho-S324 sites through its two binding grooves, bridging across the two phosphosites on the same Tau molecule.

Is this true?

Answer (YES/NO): YES